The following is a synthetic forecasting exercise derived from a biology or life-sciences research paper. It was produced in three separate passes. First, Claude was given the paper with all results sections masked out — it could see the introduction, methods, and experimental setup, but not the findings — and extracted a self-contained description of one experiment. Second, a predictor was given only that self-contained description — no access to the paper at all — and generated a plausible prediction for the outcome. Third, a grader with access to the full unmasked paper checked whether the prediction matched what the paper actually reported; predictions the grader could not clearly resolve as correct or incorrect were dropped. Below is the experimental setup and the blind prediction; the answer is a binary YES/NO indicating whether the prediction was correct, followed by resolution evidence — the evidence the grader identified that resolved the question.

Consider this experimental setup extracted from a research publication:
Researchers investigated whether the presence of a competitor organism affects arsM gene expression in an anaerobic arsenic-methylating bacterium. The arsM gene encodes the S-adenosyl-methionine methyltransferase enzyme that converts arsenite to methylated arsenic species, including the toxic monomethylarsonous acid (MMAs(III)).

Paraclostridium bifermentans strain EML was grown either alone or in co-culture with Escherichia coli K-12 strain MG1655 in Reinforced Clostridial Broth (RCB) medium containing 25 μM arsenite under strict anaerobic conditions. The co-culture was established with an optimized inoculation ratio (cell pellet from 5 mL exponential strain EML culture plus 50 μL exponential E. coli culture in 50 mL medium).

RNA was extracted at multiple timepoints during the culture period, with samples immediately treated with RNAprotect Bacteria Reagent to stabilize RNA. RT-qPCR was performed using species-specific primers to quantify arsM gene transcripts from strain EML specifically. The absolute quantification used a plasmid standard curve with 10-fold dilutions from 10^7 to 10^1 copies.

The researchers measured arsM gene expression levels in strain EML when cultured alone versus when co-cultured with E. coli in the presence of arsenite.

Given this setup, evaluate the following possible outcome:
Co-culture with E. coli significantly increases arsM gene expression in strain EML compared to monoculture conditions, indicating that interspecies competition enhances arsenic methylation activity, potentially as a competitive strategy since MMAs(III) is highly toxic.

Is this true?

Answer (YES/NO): NO